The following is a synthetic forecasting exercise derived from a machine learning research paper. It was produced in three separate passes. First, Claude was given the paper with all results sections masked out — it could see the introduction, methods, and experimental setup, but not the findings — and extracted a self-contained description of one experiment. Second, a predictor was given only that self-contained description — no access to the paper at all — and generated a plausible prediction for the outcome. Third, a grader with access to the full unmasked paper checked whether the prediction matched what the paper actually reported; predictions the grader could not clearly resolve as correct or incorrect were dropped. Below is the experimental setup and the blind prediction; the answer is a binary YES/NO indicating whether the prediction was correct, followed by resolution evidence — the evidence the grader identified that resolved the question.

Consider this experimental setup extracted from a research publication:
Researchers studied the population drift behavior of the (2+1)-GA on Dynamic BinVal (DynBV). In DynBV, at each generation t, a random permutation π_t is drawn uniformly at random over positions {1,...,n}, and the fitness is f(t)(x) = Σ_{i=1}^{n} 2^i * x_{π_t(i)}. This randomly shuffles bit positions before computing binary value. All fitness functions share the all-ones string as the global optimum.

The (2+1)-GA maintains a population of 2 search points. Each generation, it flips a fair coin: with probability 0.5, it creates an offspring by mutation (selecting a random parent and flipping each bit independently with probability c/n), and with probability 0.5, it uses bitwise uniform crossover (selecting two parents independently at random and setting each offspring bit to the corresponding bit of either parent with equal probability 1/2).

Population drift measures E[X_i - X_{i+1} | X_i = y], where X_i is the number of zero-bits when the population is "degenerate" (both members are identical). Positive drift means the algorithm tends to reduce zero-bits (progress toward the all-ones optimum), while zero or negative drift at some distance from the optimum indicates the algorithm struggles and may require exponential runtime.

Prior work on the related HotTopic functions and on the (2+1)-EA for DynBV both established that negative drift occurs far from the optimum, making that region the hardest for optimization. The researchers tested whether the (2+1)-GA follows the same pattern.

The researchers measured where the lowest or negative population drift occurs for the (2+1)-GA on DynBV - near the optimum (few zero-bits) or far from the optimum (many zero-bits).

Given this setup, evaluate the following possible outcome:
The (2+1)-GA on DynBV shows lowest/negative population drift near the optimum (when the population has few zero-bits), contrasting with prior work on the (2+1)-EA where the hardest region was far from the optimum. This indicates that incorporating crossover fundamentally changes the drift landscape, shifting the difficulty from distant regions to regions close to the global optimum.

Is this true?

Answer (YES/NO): YES